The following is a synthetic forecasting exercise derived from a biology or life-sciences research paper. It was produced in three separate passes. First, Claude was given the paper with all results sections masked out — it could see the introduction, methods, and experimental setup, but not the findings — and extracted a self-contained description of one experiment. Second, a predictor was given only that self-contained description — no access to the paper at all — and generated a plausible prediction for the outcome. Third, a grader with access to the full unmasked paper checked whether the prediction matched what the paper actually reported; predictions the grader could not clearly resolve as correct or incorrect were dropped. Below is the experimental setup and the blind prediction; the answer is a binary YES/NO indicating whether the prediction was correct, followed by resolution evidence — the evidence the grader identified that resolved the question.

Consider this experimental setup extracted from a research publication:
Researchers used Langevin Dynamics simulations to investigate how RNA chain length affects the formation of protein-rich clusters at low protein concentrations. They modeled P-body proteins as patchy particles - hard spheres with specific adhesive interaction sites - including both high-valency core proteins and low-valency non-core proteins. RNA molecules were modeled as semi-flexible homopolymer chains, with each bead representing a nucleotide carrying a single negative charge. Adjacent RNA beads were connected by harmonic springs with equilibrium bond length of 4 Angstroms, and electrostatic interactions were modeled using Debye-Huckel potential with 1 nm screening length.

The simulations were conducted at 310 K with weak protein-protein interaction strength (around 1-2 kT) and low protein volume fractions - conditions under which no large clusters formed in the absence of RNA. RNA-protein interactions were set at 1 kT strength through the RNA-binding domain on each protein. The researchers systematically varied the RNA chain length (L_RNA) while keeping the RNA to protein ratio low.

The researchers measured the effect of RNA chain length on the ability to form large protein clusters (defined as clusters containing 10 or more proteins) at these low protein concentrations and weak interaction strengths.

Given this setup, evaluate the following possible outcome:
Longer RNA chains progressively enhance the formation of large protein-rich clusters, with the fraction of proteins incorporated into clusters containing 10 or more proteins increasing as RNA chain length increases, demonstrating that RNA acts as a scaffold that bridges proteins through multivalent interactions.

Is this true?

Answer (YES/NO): YES